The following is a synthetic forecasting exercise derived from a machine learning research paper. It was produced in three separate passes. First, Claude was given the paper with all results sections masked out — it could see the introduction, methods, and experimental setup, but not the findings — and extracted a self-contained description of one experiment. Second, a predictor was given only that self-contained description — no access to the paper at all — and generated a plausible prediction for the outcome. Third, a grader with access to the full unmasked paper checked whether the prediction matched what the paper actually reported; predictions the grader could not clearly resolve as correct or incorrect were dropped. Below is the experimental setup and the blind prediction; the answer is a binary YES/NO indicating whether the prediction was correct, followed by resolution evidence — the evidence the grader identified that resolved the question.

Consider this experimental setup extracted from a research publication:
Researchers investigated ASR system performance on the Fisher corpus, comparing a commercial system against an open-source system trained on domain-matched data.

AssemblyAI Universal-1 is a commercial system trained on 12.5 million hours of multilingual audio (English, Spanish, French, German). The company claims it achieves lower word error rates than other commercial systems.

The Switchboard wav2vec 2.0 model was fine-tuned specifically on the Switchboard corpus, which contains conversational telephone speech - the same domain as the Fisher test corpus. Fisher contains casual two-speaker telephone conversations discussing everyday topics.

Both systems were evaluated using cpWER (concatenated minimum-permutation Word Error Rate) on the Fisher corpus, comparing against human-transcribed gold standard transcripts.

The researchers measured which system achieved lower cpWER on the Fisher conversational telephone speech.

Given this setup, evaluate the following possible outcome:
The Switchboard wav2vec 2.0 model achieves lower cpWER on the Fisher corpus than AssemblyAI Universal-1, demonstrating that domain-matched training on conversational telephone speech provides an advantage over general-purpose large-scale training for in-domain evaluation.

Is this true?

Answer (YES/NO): NO